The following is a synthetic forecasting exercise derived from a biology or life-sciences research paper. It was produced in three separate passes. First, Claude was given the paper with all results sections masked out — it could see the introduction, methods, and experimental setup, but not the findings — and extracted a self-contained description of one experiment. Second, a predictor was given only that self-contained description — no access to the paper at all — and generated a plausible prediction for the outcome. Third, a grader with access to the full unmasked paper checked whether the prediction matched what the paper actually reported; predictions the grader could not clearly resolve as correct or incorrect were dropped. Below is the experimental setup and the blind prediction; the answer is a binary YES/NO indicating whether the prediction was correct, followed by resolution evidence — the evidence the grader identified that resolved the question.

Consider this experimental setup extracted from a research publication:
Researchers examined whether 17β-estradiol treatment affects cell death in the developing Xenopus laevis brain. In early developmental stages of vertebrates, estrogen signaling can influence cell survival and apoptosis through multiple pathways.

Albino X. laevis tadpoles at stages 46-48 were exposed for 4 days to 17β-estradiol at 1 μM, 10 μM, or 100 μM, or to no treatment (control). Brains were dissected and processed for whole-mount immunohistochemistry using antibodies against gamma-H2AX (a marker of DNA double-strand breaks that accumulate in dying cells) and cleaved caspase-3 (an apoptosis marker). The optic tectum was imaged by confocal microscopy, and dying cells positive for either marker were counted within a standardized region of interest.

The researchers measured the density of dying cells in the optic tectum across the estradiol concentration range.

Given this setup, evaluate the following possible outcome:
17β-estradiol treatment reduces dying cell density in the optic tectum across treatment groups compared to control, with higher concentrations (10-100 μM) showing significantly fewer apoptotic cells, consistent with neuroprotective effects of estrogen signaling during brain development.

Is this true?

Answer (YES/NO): NO